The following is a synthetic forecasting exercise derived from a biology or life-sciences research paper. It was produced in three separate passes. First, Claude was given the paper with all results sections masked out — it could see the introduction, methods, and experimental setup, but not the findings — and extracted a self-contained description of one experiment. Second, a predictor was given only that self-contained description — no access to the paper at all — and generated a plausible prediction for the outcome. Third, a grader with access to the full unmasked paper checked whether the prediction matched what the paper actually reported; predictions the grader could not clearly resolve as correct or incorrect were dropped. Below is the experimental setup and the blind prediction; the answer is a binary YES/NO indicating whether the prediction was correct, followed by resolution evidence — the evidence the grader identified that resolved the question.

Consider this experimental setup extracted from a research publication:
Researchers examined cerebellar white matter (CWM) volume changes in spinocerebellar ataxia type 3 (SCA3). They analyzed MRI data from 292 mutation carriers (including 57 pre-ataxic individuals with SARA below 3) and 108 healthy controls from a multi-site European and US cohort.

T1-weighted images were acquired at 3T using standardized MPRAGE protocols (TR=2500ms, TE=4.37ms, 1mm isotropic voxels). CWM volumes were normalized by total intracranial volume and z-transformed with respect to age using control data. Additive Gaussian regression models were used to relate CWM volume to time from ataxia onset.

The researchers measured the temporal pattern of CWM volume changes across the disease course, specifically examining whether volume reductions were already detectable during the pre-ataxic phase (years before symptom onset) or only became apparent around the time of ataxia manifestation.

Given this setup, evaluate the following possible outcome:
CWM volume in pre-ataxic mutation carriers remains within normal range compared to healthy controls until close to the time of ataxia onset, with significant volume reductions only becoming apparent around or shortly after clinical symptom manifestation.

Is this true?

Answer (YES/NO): YES